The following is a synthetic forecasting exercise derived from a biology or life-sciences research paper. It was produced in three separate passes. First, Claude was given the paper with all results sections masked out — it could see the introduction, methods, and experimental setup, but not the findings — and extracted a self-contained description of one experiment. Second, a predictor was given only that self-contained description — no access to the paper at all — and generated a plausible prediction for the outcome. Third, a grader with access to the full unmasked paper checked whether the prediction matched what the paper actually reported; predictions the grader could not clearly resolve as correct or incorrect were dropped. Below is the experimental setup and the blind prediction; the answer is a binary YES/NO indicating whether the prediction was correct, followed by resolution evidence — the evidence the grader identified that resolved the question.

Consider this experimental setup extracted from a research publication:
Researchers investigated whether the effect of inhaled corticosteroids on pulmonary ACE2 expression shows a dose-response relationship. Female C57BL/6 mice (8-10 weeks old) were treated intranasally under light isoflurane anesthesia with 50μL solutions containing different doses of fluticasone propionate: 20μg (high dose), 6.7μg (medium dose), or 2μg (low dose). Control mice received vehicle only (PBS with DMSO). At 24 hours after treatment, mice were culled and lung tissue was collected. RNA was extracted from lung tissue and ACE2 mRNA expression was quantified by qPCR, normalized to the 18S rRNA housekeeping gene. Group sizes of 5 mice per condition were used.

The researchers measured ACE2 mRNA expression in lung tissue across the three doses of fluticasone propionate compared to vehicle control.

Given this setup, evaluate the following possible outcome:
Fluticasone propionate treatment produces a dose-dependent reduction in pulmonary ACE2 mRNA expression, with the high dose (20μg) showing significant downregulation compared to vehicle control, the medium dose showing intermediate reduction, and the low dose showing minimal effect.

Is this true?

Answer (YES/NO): YES